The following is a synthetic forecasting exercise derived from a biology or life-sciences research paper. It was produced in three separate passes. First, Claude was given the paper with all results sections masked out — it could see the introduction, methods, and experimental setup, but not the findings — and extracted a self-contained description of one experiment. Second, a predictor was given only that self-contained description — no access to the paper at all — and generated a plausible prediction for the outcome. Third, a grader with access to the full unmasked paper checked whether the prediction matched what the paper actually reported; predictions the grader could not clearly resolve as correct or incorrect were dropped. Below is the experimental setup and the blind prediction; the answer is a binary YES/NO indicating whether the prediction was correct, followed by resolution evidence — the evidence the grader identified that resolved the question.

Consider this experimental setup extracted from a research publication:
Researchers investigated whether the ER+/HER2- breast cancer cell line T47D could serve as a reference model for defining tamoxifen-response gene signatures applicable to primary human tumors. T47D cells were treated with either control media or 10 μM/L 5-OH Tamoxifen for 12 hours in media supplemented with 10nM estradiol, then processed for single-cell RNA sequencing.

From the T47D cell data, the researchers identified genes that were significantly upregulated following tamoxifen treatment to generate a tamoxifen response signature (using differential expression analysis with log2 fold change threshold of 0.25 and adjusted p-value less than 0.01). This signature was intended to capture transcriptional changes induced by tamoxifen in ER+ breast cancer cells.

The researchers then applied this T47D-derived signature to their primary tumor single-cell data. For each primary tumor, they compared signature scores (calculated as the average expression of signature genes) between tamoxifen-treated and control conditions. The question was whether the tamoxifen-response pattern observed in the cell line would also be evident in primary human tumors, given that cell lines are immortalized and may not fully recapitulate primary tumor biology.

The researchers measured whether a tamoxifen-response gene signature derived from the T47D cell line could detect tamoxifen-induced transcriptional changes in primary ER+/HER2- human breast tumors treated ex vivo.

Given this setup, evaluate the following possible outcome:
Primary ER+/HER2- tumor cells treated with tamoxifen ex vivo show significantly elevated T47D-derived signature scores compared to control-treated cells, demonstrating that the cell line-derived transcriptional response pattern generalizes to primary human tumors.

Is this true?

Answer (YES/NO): NO